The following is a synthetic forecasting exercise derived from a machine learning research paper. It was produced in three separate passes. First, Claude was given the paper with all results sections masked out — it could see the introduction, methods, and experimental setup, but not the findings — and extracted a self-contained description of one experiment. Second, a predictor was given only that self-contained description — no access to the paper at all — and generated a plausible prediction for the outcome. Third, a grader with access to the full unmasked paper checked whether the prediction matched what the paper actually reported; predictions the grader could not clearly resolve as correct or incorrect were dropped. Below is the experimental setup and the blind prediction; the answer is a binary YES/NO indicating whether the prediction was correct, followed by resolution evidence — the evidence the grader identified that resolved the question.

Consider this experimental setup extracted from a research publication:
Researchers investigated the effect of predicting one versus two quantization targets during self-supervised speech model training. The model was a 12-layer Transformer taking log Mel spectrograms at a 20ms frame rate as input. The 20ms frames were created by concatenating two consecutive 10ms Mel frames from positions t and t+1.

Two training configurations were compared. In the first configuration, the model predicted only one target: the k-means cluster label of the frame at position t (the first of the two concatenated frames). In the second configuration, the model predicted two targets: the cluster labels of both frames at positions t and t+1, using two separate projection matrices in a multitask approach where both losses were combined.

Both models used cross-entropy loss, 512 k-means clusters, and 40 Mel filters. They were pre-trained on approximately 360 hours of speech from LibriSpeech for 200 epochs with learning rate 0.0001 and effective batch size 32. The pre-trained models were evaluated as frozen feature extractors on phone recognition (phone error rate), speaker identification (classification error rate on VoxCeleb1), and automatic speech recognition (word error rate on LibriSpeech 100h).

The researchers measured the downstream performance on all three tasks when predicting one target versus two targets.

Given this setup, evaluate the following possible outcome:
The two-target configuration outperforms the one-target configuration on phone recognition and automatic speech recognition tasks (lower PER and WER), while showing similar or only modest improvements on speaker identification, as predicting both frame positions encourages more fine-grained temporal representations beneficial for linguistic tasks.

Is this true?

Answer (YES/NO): NO